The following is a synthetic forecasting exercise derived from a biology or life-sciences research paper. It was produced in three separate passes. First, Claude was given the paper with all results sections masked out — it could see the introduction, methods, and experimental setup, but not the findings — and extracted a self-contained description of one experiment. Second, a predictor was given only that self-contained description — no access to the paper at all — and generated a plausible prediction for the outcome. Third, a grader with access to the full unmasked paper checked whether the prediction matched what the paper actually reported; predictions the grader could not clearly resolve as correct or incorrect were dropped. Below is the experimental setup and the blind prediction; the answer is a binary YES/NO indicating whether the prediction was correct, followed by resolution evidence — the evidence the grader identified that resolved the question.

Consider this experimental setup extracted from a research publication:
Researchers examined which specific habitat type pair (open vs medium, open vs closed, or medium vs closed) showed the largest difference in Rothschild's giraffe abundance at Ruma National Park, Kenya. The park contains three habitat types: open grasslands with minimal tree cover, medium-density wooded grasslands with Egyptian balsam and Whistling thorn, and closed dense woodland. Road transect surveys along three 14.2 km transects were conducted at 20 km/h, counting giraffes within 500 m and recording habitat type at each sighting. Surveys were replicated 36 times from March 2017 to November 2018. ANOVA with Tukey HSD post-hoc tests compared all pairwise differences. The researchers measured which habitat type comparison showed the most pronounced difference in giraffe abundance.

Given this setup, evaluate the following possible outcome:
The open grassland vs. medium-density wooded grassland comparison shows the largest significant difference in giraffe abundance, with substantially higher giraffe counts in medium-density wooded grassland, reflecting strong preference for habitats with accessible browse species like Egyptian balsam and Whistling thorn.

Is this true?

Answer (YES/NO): NO